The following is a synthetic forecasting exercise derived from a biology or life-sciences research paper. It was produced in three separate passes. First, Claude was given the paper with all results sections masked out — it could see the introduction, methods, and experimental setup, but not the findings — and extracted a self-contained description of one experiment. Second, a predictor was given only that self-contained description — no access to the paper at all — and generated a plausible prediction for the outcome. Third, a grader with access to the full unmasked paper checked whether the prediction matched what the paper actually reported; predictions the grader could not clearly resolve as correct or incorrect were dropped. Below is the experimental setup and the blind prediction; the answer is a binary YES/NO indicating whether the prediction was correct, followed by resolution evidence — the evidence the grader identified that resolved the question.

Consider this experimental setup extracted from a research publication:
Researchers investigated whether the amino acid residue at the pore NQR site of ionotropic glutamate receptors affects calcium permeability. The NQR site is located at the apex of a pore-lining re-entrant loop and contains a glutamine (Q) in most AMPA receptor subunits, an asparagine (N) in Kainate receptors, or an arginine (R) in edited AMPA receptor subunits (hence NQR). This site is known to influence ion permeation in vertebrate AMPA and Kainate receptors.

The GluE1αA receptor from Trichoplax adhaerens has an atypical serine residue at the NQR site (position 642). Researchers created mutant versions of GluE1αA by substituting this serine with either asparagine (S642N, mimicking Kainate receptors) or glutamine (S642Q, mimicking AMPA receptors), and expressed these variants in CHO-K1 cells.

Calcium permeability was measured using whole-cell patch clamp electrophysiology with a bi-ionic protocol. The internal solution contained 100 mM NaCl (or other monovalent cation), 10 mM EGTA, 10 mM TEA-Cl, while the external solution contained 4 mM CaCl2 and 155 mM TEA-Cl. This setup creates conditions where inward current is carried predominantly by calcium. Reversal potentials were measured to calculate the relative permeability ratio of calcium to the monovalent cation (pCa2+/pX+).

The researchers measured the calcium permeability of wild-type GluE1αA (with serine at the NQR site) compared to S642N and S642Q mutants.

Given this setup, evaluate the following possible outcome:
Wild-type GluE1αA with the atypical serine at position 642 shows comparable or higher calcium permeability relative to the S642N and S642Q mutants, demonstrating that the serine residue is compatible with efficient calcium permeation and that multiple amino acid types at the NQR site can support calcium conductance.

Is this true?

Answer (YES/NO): NO